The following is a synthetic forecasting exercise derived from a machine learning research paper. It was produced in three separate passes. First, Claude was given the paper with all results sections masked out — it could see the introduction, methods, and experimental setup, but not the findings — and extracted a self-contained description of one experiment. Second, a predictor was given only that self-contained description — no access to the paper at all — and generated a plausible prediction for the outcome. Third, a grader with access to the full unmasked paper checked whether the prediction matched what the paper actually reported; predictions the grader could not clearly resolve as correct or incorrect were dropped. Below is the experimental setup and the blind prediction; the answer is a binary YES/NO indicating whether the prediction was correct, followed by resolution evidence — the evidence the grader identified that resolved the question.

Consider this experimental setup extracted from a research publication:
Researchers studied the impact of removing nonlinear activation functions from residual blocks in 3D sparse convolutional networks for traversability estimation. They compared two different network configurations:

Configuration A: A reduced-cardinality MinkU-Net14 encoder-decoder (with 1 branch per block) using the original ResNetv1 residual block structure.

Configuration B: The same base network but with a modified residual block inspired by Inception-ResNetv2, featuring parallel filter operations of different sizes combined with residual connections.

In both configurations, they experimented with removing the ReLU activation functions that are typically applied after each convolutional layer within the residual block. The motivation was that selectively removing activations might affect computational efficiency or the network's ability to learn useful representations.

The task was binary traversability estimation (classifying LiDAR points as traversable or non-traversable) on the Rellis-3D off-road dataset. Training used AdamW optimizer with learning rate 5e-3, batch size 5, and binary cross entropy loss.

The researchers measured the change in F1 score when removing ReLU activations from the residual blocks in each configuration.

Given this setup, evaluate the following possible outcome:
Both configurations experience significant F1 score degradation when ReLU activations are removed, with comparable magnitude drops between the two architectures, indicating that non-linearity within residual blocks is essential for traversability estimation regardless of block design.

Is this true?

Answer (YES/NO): NO